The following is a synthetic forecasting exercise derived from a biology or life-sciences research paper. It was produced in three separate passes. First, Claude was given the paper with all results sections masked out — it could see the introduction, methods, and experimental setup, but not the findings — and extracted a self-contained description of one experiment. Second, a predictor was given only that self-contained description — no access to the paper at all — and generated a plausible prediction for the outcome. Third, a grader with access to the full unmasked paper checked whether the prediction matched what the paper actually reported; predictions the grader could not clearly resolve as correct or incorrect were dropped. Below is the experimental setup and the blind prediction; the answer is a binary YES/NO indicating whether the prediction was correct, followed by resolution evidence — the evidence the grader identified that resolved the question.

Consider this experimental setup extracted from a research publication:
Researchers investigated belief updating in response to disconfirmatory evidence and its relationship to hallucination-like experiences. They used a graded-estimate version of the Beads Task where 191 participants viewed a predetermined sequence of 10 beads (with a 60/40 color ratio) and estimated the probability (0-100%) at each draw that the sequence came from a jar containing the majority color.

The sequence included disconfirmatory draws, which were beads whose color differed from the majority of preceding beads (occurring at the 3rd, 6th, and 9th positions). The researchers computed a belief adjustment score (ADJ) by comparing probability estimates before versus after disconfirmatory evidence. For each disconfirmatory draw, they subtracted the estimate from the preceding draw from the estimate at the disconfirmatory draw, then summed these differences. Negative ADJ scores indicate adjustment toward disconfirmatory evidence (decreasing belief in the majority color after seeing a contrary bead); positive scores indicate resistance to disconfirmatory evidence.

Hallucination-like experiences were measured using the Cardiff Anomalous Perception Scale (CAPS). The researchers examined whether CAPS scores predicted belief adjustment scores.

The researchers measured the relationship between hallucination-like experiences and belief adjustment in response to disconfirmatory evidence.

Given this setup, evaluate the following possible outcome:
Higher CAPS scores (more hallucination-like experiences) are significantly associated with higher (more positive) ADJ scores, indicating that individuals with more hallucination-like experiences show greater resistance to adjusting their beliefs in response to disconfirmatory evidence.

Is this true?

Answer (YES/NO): NO